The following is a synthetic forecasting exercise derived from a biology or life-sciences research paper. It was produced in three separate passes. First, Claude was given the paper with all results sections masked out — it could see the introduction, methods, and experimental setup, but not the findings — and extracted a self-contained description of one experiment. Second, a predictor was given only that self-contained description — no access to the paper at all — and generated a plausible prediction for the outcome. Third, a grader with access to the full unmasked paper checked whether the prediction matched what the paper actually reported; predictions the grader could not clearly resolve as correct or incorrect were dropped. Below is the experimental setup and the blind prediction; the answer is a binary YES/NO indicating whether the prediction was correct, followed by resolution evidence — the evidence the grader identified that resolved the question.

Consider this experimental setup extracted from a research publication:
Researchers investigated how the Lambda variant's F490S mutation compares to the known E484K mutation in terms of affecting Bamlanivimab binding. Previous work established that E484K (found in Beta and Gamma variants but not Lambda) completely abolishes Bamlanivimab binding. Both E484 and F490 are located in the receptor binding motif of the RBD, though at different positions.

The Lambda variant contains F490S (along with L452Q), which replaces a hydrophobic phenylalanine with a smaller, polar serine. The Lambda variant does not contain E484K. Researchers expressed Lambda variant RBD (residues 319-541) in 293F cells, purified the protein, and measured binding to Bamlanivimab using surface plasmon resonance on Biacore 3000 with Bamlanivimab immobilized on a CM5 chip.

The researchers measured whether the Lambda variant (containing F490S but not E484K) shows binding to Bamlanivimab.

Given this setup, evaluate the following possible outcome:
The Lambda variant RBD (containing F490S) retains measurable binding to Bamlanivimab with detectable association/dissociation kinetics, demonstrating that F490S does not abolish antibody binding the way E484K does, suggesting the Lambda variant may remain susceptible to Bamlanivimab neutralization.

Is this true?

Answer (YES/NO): NO